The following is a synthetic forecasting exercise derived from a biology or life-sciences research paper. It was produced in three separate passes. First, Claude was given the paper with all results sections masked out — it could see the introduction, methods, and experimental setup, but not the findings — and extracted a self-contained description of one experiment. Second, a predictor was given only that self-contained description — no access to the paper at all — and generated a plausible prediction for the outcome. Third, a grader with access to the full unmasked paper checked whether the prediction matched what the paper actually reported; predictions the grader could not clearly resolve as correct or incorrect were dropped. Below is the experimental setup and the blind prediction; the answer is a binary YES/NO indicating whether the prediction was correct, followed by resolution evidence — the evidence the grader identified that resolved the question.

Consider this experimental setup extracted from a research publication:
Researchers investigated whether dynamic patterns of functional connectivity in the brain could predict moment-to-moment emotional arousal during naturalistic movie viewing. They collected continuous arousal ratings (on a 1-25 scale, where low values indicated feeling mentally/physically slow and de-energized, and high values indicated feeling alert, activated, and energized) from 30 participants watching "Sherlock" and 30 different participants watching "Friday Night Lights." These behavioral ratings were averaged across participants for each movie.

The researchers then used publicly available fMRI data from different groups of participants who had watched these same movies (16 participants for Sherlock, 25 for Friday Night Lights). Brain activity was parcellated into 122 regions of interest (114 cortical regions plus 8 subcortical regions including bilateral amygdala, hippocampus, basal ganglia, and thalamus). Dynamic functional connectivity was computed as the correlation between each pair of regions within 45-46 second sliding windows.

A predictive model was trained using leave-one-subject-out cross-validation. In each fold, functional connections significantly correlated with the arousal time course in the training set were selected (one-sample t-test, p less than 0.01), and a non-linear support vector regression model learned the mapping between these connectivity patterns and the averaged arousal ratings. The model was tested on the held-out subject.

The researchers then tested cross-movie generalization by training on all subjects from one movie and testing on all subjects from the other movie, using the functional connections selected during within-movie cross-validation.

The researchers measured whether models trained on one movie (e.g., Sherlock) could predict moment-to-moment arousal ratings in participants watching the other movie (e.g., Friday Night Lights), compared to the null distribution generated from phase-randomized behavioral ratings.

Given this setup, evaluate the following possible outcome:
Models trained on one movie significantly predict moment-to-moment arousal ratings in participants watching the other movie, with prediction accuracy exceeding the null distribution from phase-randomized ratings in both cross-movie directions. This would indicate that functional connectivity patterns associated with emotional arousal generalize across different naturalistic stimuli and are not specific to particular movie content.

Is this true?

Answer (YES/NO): YES